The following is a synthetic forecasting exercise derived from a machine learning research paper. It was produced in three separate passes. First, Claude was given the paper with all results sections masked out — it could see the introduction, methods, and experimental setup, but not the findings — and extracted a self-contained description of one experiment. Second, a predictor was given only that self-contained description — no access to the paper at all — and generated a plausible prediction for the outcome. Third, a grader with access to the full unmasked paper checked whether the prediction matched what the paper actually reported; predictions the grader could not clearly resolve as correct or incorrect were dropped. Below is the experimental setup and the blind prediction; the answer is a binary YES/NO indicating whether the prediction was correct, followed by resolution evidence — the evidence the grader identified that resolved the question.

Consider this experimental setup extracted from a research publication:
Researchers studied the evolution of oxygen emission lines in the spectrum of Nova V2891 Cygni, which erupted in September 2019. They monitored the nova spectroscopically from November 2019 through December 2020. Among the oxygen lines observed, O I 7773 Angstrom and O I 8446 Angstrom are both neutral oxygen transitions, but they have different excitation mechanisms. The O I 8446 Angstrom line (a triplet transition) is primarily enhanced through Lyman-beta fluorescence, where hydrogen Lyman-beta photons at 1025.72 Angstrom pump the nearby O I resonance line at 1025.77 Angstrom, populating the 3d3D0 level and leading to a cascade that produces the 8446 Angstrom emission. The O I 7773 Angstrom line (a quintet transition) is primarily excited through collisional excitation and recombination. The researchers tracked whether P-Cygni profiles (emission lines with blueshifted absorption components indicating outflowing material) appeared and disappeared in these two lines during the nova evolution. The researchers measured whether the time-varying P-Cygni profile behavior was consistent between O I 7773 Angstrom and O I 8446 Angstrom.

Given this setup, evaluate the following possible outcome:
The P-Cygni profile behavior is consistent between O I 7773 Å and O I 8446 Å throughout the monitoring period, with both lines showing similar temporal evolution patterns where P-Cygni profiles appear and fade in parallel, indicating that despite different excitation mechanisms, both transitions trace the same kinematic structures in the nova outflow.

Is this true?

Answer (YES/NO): NO